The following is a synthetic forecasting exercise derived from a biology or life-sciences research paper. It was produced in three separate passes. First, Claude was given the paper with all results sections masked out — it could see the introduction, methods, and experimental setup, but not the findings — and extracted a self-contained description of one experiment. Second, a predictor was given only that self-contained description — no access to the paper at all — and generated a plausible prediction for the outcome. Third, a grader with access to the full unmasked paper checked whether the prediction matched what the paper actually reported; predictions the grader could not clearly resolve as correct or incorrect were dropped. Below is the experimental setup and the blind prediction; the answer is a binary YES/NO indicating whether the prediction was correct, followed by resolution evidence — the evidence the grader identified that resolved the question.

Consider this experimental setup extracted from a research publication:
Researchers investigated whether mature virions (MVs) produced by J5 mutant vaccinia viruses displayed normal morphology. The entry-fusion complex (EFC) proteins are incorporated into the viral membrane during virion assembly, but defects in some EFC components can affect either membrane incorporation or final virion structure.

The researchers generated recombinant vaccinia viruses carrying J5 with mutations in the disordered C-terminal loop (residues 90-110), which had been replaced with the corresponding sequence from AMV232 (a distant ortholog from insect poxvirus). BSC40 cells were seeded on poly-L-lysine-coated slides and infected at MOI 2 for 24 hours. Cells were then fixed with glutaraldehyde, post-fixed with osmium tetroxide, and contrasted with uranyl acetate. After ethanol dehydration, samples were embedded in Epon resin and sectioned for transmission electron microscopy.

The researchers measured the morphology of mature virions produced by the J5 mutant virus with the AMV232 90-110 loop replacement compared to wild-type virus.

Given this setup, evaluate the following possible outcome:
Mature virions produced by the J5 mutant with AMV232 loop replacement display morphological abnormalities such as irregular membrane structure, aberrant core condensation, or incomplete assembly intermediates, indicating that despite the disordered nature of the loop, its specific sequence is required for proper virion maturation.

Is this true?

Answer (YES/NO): NO